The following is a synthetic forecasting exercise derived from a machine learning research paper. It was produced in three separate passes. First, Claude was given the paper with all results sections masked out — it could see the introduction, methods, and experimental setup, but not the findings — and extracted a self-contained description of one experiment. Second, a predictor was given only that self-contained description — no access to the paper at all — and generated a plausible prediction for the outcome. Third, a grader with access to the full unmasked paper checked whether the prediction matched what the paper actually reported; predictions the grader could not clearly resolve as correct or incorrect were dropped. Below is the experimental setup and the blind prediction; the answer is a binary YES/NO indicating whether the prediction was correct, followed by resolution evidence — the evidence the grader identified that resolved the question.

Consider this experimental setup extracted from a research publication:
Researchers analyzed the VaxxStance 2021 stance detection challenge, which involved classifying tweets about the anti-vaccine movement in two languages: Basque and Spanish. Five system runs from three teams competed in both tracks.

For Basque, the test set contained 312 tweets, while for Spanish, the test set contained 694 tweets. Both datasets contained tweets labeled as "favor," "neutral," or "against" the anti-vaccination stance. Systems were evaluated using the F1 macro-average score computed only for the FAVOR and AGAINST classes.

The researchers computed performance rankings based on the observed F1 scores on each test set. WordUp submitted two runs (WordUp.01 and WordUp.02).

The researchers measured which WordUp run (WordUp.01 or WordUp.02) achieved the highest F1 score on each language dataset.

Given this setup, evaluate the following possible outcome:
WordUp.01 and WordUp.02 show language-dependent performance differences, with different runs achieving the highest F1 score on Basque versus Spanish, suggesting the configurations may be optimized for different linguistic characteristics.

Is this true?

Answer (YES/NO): YES